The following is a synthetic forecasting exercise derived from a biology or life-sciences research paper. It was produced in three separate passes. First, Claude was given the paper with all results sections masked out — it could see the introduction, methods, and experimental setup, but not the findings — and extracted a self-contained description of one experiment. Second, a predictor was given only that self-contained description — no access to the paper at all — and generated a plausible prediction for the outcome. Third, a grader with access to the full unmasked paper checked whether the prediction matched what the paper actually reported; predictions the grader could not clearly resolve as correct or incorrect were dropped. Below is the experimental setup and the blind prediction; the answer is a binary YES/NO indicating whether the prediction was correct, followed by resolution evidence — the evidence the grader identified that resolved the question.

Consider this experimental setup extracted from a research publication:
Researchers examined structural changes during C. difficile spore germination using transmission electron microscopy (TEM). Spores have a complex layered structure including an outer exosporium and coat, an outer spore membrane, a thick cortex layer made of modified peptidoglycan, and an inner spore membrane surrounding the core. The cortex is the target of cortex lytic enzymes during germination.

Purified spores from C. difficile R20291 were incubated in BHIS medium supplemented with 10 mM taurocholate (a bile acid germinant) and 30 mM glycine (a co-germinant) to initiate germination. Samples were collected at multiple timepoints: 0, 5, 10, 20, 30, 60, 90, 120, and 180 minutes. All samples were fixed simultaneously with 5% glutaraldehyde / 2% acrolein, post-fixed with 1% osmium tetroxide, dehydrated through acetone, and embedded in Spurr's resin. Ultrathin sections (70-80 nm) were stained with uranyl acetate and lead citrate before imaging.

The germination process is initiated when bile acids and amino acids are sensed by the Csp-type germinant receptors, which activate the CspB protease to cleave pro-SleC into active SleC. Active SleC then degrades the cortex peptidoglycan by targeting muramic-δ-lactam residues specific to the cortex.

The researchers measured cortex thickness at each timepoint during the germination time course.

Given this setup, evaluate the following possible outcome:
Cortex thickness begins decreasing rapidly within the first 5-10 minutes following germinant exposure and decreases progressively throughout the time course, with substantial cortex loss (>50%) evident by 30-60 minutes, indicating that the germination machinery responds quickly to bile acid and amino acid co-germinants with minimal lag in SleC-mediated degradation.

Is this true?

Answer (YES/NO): NO